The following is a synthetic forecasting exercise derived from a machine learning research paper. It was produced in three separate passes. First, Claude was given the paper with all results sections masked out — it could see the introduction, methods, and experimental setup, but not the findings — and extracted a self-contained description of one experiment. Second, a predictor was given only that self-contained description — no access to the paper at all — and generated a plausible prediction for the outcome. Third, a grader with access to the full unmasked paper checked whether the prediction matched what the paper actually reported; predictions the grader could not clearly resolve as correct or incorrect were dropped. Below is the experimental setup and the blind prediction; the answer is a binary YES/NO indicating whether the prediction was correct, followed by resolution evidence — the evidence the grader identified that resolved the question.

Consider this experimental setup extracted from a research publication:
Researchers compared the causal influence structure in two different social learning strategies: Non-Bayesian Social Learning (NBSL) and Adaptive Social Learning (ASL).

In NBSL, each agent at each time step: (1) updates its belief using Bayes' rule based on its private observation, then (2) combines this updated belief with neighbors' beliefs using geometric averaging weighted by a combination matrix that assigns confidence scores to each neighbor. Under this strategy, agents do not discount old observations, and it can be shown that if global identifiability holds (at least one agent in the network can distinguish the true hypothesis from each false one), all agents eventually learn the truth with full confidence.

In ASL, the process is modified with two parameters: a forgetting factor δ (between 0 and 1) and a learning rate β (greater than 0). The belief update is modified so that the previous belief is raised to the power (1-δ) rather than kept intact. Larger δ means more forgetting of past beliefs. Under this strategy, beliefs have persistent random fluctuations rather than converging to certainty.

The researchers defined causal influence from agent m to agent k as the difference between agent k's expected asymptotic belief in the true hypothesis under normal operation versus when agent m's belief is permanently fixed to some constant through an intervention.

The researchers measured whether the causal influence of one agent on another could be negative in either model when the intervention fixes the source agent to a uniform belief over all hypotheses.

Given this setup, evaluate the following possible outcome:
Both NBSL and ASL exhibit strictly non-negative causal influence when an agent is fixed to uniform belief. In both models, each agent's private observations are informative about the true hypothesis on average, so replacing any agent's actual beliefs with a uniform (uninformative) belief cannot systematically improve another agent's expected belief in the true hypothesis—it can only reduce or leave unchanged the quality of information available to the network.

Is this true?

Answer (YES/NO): YES